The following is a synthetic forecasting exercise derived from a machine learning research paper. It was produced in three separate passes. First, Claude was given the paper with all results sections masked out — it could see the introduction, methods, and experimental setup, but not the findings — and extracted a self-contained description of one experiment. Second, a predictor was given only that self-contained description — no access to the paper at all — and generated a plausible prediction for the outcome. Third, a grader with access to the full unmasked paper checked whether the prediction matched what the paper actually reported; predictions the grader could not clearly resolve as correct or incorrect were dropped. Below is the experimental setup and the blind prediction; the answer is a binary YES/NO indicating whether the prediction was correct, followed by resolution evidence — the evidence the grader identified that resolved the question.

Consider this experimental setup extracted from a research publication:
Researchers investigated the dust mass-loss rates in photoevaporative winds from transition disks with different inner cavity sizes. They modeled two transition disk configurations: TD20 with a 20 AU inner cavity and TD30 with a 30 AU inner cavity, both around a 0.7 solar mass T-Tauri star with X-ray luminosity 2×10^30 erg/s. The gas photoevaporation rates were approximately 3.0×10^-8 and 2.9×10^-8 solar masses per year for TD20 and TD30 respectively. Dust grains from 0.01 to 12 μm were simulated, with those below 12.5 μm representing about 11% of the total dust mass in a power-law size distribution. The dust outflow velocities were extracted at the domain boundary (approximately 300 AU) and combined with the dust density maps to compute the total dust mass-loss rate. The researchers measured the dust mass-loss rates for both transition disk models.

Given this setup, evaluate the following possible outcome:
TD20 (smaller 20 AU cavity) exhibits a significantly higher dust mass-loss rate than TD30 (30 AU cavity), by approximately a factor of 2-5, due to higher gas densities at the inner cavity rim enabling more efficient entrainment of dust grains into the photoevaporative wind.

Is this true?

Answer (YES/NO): NO